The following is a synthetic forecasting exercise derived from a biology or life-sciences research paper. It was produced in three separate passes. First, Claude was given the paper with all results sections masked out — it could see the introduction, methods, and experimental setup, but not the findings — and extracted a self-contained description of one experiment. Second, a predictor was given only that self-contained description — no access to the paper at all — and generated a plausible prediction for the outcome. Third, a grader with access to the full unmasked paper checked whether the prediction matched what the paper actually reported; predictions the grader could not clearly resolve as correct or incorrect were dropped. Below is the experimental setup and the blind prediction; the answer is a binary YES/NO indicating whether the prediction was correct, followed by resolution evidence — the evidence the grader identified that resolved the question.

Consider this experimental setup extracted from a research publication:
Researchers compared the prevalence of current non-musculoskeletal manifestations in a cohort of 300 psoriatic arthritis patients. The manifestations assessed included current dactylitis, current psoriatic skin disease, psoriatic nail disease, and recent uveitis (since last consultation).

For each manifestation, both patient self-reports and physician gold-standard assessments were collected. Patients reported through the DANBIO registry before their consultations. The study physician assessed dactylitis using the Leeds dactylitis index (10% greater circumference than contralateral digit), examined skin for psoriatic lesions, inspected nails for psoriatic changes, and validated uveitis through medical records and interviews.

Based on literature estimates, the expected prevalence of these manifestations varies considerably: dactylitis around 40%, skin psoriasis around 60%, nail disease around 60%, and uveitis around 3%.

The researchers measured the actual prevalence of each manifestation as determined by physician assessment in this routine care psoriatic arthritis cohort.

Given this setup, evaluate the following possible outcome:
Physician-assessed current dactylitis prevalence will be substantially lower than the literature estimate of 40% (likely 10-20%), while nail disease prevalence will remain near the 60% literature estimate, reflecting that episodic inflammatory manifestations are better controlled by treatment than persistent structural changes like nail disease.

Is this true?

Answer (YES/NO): YES